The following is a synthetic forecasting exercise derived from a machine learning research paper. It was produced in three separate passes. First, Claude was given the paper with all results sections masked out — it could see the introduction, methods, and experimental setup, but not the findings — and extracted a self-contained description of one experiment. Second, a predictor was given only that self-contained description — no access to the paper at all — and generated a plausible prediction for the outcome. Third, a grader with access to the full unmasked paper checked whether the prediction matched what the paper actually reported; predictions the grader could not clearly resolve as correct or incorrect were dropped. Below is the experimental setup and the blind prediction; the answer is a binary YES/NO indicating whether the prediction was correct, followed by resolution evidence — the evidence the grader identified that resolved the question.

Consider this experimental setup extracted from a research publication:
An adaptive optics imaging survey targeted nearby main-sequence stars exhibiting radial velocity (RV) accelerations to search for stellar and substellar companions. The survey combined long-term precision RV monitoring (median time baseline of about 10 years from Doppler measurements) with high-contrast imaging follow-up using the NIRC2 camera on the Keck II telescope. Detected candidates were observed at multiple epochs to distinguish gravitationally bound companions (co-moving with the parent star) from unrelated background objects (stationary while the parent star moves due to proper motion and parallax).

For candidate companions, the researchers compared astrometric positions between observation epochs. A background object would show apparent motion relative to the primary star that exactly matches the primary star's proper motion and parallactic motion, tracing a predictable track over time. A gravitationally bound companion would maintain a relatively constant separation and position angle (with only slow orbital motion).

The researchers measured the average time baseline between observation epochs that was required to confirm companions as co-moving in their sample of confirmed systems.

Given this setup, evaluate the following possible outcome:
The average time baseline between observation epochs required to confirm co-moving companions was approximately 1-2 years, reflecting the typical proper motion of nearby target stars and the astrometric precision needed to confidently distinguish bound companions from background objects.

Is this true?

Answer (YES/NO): NO